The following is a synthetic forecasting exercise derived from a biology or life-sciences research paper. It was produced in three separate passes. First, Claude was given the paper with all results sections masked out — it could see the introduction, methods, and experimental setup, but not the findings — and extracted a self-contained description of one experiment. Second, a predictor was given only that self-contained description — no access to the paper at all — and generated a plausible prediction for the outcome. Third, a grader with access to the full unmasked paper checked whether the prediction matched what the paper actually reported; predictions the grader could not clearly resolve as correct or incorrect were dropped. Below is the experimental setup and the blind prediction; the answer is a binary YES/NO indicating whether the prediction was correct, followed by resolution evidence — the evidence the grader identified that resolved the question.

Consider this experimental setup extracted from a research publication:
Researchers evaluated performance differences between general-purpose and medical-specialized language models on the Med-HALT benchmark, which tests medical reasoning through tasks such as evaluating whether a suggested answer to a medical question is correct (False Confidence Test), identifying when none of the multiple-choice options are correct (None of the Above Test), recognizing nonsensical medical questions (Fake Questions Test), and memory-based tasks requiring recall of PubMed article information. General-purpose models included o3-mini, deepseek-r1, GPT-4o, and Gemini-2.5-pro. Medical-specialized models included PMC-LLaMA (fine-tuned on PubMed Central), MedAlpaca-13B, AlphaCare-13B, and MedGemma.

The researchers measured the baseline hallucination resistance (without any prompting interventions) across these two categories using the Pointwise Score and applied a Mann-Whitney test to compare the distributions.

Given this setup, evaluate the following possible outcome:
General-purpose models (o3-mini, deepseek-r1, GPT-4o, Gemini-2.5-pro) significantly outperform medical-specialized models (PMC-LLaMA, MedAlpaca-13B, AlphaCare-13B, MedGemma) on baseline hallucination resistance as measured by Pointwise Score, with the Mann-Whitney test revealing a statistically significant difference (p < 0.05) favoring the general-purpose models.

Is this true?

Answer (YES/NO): YES